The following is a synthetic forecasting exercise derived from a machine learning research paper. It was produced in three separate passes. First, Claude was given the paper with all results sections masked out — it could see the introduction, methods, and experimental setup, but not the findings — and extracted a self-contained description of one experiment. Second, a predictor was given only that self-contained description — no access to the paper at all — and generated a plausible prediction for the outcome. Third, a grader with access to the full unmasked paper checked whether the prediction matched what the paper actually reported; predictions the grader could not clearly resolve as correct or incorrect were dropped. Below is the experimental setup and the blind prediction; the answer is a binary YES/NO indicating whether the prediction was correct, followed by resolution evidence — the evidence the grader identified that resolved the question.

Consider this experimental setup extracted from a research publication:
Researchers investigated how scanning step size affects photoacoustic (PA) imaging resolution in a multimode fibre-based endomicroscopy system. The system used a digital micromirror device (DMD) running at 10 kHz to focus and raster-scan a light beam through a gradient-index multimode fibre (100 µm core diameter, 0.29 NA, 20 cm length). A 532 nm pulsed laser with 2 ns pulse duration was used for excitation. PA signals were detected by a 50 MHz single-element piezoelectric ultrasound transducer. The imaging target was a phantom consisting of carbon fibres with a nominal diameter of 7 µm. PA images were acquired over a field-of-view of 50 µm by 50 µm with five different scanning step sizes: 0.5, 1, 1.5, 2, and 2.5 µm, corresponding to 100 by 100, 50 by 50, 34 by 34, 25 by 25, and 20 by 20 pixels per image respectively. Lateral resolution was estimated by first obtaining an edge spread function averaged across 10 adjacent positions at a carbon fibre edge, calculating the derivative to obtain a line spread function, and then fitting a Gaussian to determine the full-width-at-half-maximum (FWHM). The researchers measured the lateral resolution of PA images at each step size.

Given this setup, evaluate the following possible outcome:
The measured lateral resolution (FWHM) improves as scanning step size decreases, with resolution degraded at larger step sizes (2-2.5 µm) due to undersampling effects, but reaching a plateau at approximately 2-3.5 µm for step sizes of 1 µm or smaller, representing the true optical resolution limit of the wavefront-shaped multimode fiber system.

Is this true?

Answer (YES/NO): NO